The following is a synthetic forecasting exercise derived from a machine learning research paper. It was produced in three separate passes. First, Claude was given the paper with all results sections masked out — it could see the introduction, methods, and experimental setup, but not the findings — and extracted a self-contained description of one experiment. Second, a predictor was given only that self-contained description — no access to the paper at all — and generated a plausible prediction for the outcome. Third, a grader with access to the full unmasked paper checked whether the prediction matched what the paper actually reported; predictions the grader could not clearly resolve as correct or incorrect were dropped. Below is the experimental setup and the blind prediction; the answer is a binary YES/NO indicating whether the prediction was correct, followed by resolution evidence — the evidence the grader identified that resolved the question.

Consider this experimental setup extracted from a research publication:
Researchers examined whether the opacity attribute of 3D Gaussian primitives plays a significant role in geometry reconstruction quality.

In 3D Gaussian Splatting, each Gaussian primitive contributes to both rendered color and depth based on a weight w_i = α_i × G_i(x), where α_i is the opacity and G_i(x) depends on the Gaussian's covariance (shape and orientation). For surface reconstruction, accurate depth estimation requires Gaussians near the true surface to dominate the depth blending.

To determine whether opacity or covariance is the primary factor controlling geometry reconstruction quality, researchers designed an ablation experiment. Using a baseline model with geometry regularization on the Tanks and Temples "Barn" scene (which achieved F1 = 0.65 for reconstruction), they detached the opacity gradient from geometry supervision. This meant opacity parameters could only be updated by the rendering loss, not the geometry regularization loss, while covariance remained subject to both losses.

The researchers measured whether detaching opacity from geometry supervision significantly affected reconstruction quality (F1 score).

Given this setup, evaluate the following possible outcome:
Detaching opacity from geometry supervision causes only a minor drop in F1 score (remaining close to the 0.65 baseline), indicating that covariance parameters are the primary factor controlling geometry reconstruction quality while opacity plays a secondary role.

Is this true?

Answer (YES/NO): YES